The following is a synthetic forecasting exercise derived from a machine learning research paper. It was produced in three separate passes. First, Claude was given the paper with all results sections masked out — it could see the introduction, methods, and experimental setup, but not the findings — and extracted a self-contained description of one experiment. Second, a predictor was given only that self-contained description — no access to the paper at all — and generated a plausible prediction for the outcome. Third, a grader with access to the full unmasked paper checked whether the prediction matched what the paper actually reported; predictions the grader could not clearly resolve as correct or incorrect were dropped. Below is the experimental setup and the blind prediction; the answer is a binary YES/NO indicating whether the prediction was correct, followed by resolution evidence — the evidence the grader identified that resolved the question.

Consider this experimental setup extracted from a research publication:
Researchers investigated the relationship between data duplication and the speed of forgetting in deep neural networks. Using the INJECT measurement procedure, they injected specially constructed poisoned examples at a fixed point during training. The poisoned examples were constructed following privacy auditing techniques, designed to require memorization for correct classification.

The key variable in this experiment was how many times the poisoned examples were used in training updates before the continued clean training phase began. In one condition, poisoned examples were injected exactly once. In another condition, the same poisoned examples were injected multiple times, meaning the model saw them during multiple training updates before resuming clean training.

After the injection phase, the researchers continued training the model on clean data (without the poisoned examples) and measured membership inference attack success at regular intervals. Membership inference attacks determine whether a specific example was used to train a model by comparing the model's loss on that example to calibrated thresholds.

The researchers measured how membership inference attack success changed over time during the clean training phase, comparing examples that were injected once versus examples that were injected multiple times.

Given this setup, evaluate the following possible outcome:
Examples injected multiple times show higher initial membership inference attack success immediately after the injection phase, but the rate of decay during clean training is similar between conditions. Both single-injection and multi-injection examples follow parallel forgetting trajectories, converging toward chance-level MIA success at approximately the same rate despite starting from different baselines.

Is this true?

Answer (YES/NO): NO